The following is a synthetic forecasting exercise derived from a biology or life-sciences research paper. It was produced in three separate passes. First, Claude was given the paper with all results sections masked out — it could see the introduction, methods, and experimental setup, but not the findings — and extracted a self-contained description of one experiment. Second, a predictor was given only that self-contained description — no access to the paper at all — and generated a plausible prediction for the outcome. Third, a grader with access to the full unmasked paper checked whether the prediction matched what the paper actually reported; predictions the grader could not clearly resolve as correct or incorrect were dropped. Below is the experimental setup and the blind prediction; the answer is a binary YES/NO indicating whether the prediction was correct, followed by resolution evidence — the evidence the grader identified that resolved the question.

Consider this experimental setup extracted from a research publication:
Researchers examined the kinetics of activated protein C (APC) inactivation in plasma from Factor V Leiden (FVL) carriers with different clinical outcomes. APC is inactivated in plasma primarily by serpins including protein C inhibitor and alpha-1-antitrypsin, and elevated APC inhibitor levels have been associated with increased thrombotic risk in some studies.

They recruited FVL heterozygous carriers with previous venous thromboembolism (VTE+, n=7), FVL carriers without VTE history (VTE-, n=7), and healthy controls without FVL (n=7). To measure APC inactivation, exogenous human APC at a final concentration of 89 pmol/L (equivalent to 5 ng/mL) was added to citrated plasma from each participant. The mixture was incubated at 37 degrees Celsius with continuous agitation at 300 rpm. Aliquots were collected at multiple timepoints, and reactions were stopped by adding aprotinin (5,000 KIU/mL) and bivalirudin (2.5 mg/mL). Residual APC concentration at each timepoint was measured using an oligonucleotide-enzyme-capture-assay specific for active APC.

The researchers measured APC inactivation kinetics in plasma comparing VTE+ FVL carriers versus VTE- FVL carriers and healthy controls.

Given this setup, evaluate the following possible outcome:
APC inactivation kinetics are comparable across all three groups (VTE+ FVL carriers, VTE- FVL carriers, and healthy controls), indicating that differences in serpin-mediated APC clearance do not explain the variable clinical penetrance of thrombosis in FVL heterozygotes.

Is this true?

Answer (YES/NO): YES